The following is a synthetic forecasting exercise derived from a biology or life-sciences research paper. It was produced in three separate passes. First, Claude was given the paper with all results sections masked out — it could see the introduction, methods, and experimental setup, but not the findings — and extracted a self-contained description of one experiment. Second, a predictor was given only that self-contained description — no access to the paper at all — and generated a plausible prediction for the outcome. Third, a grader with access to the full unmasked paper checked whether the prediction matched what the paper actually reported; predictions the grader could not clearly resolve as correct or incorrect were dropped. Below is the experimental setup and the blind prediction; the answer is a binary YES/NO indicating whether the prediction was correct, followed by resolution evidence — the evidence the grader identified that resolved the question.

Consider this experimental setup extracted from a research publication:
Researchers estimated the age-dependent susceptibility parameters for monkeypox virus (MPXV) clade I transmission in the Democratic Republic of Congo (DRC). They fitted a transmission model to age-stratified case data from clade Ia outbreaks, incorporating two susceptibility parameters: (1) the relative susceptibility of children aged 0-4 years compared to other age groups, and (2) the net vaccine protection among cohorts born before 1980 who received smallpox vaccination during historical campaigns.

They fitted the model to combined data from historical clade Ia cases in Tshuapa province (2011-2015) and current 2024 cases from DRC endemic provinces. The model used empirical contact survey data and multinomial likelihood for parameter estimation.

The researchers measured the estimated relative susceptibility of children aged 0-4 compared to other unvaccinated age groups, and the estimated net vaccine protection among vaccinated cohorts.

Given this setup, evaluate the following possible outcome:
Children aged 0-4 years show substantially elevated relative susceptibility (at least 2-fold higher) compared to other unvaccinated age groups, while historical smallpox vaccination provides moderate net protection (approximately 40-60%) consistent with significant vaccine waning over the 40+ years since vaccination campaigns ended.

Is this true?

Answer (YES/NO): NO